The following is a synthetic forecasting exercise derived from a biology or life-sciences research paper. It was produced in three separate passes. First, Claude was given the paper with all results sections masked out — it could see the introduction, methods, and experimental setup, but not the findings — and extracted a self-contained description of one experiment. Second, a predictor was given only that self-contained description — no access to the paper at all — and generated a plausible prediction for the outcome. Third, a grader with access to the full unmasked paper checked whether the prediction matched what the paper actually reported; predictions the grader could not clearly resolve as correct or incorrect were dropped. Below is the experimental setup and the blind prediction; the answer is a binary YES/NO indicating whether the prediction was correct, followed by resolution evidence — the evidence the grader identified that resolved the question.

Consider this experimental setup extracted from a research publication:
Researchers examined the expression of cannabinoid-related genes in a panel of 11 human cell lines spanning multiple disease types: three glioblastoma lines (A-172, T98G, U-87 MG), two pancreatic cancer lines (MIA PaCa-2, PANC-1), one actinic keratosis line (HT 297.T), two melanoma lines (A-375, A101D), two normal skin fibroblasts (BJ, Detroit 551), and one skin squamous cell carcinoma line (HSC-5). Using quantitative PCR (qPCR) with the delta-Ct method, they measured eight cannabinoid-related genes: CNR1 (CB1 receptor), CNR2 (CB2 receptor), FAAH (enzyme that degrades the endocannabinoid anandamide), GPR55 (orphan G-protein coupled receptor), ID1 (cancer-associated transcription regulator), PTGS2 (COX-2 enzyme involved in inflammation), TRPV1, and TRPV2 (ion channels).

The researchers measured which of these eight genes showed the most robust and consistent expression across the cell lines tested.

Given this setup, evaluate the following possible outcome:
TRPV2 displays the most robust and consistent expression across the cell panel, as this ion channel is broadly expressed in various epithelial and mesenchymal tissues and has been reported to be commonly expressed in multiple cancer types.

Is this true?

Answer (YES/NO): NO